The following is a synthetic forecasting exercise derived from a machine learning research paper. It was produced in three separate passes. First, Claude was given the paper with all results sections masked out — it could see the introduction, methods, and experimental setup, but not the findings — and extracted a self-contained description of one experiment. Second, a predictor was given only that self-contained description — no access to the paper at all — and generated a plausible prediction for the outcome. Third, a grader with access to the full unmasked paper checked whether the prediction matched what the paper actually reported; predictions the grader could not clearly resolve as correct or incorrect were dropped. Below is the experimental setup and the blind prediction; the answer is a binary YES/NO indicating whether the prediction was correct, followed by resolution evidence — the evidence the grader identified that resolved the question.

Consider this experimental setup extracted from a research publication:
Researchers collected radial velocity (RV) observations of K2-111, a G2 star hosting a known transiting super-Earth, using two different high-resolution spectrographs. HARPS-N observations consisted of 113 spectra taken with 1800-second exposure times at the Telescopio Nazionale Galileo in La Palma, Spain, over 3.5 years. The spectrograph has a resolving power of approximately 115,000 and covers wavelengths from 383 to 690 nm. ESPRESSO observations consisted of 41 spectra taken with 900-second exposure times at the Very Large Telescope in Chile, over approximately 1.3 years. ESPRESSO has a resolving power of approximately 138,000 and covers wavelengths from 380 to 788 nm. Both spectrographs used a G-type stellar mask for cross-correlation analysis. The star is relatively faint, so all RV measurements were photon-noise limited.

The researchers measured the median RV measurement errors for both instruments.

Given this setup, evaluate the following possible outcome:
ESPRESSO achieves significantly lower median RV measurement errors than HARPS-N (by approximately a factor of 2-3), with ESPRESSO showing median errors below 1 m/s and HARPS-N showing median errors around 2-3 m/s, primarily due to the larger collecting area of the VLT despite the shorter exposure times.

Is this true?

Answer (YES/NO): NO